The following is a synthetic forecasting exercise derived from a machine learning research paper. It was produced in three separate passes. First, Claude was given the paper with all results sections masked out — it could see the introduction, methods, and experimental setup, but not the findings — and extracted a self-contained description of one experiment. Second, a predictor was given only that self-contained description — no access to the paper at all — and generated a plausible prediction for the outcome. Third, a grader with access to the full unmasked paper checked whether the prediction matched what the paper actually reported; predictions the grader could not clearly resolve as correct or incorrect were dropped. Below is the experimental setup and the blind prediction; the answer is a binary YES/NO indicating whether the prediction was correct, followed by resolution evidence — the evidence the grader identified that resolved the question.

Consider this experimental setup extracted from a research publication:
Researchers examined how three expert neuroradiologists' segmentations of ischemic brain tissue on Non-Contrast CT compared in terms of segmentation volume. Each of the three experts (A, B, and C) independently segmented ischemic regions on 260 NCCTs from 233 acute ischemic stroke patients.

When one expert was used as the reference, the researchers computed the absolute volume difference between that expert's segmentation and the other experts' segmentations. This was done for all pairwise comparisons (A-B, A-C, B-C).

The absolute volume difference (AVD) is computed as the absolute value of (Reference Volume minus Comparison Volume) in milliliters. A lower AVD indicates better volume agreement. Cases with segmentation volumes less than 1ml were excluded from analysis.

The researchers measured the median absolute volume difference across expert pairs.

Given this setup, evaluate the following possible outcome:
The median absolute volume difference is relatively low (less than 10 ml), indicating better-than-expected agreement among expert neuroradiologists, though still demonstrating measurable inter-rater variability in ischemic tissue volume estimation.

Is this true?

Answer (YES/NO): NO